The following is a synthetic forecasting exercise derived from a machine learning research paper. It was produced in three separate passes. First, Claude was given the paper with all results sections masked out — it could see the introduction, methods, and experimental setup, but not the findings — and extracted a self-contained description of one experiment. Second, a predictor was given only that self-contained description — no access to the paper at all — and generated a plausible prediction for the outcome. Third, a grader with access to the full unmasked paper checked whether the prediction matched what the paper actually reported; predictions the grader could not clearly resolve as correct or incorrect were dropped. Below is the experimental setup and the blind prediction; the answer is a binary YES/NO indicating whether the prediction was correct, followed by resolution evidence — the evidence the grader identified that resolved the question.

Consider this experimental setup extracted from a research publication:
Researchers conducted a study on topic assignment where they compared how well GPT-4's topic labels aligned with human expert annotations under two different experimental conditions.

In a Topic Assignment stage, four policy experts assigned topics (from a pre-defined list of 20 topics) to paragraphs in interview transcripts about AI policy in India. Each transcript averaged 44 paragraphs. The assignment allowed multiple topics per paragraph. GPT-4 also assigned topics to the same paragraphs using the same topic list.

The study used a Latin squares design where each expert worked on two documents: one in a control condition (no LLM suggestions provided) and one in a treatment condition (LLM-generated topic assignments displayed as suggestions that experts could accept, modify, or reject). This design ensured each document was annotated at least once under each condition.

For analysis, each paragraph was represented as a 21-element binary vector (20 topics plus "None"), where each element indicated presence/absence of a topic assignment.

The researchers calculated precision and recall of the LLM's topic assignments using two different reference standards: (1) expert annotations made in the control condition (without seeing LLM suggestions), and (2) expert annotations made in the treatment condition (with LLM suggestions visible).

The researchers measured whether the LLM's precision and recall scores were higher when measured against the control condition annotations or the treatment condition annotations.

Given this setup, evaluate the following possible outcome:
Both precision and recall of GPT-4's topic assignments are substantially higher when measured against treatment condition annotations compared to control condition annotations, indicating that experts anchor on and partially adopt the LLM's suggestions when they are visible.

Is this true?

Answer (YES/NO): YES